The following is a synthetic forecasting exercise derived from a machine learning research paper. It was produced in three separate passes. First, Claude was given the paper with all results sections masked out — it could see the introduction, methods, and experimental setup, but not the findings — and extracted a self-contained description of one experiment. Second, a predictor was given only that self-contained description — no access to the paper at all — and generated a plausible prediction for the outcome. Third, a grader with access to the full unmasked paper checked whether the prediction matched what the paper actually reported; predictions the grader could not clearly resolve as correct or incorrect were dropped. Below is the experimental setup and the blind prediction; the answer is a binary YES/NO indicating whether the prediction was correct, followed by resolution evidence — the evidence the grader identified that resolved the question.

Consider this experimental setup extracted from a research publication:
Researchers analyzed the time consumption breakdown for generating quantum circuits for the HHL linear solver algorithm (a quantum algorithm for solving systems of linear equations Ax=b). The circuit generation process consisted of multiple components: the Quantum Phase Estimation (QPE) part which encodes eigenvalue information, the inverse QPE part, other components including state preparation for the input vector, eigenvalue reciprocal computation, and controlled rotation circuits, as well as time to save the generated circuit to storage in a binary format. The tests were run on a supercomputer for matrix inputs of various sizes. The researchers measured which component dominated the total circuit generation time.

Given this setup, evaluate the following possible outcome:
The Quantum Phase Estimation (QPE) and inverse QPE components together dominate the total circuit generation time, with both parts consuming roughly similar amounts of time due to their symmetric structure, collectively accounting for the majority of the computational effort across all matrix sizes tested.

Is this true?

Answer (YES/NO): YES